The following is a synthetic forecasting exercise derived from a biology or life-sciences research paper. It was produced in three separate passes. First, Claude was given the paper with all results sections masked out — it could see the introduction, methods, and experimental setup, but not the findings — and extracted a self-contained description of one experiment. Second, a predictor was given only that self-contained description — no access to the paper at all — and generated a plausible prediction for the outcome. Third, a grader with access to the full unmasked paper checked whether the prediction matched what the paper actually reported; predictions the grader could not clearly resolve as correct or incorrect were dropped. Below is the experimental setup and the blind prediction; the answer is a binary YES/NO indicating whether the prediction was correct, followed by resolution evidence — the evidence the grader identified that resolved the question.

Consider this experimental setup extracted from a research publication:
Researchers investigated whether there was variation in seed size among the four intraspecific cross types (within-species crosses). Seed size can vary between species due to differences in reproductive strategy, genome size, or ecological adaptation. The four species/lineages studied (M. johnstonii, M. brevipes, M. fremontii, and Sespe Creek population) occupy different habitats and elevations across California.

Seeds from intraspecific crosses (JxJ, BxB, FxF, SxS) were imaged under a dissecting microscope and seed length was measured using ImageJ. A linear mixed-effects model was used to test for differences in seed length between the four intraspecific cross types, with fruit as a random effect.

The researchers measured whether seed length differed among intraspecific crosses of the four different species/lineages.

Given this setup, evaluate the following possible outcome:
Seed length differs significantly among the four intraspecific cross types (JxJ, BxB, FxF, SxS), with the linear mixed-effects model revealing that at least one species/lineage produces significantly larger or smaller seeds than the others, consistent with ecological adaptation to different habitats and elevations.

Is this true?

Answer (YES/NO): YES